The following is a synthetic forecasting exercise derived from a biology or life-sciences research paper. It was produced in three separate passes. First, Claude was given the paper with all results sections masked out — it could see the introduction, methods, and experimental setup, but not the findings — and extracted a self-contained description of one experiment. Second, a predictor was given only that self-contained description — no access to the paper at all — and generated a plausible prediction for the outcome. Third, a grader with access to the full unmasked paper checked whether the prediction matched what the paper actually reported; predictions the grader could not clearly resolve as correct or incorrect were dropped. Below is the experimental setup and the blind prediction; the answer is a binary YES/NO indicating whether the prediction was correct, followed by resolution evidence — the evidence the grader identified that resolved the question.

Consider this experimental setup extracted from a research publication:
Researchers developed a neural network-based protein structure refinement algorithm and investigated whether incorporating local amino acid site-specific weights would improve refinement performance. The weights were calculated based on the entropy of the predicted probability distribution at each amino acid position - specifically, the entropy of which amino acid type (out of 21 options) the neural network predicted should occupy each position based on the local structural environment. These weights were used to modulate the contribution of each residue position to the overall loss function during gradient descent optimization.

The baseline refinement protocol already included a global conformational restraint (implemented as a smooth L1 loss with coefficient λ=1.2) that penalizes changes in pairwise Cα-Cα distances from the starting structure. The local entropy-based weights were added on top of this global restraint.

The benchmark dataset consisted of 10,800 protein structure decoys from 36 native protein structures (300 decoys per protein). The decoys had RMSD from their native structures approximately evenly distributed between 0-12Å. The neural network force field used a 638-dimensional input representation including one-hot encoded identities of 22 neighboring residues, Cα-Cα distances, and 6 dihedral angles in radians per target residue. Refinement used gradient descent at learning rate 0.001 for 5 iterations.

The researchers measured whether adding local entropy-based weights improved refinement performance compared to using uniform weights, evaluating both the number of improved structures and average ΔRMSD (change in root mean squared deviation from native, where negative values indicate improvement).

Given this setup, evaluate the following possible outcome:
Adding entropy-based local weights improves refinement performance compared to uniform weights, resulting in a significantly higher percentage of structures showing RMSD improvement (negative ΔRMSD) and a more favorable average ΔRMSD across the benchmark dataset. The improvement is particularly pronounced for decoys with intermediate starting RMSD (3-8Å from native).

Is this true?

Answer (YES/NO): NO